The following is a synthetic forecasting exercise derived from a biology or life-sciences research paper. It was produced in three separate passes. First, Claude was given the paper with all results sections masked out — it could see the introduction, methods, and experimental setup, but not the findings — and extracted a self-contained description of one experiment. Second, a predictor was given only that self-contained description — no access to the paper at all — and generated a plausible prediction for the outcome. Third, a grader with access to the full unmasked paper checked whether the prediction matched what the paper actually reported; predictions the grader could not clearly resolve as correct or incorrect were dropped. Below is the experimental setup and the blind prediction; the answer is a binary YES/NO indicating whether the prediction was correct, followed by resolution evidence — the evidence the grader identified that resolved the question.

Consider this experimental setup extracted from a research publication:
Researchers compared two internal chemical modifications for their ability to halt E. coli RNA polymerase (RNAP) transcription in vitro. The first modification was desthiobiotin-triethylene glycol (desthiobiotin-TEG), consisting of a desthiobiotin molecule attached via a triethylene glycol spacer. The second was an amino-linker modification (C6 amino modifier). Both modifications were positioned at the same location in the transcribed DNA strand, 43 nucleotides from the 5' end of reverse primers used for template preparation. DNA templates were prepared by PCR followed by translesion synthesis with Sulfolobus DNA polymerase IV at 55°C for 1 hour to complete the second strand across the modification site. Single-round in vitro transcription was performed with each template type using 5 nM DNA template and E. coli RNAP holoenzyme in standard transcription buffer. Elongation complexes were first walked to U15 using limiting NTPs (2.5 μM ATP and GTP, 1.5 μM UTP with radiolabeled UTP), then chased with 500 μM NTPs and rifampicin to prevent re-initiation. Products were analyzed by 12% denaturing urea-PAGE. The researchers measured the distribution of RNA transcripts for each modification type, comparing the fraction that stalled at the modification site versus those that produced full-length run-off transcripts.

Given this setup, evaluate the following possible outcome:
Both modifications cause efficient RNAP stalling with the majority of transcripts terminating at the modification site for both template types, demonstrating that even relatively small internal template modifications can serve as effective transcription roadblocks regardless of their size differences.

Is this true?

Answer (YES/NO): NO